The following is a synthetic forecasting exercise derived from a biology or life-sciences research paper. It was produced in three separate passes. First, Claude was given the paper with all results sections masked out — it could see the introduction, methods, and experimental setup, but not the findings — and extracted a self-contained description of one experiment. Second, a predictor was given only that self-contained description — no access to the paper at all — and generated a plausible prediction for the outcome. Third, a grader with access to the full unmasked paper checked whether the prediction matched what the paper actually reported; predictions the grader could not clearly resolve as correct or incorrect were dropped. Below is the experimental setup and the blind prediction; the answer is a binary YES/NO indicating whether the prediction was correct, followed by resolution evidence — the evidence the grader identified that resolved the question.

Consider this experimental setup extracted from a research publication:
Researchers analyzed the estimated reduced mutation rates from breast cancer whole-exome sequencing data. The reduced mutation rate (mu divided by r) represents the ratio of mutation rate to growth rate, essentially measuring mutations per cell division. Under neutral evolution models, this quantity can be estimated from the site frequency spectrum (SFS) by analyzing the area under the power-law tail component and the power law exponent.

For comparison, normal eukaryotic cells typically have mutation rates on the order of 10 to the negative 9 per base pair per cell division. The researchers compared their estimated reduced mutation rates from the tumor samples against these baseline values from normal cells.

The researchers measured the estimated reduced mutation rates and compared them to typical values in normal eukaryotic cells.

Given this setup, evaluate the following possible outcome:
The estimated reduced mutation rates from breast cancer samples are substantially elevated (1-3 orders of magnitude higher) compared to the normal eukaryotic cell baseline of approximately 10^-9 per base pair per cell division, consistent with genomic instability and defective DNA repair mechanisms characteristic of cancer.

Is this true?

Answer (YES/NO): YES